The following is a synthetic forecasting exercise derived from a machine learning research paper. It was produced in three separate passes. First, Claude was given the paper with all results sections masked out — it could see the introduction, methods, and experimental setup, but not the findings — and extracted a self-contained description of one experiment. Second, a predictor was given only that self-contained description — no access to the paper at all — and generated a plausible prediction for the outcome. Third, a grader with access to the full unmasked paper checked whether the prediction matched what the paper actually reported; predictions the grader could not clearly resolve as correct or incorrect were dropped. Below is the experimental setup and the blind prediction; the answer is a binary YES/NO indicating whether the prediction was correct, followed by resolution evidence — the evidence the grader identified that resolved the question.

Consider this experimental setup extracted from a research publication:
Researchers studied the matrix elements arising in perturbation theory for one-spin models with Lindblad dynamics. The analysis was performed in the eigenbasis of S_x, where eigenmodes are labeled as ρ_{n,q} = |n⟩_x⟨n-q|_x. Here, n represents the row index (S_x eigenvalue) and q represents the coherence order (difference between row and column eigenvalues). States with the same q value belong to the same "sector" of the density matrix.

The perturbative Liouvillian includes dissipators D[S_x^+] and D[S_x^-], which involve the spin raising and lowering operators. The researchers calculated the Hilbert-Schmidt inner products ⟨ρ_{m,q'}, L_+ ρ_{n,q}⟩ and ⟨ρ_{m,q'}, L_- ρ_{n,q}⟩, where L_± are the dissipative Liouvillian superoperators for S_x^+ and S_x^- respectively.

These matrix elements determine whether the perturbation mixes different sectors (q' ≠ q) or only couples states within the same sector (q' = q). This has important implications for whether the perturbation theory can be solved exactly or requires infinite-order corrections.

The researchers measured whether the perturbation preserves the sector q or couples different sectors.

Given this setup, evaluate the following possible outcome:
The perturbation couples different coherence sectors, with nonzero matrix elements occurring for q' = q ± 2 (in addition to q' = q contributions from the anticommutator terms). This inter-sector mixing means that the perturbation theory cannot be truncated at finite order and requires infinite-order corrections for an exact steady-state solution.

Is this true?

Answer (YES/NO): NO